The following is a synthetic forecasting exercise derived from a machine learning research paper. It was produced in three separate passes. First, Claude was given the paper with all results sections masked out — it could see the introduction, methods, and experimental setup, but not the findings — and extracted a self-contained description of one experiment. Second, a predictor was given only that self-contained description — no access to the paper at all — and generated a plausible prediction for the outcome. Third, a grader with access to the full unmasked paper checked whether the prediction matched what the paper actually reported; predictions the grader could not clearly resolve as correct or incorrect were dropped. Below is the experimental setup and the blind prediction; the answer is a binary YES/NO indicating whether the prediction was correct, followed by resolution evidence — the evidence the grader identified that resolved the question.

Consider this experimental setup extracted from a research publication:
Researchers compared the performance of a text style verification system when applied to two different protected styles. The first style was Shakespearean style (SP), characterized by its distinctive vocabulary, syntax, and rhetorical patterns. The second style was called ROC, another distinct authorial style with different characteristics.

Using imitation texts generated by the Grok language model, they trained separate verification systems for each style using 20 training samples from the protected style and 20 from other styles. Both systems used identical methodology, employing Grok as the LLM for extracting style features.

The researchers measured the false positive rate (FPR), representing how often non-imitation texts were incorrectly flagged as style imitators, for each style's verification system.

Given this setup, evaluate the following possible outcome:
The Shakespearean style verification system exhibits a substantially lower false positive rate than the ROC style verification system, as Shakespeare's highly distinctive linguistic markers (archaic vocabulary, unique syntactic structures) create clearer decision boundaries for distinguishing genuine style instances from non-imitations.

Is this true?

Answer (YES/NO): NO